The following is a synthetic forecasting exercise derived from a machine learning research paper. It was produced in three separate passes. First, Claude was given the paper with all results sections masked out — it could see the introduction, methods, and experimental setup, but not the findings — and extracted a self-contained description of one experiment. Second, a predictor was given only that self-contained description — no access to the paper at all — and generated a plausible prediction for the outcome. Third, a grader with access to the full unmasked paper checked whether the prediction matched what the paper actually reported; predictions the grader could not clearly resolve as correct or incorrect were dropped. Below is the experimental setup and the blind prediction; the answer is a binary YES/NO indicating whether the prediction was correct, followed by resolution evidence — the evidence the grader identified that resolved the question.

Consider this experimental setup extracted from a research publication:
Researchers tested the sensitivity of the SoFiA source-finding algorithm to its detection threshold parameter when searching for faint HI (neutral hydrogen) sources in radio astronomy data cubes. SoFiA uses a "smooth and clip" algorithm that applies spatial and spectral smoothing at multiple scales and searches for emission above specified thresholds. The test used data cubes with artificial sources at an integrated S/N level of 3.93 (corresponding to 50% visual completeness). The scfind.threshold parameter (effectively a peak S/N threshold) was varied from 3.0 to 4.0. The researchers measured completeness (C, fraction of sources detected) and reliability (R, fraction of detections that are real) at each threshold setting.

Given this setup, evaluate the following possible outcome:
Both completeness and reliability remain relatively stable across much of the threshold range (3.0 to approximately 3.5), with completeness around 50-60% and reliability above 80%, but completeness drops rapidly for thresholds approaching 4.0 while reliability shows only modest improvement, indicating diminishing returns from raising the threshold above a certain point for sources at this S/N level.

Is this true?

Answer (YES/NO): NO